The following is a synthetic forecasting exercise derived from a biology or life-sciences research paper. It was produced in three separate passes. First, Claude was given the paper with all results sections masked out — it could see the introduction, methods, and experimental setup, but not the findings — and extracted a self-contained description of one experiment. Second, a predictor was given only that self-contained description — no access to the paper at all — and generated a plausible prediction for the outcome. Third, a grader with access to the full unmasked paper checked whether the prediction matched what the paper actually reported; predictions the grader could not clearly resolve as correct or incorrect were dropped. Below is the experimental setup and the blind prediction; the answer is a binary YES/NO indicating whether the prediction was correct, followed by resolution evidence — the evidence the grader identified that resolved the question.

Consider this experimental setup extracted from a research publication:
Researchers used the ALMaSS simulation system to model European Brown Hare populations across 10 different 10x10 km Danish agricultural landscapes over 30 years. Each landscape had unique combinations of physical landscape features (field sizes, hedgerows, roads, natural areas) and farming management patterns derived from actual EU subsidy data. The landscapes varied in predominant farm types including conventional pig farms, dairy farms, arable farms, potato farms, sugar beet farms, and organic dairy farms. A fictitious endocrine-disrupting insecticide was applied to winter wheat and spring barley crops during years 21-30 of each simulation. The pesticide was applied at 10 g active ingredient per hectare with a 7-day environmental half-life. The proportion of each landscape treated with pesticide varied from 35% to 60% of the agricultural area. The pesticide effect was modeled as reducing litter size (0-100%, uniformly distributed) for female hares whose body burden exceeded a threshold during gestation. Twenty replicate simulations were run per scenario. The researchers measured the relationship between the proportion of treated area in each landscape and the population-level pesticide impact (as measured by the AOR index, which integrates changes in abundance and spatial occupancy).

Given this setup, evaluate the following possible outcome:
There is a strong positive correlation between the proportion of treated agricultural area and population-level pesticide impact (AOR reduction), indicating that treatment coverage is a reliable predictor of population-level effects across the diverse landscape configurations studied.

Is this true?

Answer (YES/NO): NO